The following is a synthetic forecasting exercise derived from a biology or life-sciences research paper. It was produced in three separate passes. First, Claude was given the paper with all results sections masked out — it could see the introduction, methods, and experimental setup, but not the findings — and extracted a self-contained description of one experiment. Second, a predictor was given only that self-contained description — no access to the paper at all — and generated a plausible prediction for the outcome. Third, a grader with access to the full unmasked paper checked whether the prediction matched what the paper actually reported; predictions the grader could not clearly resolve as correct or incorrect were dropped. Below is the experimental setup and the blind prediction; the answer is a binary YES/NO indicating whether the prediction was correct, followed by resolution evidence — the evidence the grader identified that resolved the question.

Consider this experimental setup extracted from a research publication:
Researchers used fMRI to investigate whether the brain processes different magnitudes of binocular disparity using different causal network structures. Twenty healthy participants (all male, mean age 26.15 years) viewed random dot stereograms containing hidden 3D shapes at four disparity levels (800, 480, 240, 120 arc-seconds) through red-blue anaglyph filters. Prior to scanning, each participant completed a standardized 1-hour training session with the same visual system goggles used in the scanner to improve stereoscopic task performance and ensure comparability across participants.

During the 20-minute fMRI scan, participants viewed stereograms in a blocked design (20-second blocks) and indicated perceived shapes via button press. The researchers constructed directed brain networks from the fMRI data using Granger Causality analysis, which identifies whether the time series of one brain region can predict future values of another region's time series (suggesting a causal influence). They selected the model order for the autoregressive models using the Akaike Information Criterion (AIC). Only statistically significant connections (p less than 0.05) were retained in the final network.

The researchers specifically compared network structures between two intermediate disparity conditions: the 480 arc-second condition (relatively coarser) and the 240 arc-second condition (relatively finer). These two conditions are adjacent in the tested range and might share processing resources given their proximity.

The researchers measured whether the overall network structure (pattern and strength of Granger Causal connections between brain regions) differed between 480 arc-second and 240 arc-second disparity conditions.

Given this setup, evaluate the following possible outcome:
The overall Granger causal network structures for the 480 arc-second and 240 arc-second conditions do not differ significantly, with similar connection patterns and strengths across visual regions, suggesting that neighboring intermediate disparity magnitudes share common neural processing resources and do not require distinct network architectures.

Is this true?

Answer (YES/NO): NO